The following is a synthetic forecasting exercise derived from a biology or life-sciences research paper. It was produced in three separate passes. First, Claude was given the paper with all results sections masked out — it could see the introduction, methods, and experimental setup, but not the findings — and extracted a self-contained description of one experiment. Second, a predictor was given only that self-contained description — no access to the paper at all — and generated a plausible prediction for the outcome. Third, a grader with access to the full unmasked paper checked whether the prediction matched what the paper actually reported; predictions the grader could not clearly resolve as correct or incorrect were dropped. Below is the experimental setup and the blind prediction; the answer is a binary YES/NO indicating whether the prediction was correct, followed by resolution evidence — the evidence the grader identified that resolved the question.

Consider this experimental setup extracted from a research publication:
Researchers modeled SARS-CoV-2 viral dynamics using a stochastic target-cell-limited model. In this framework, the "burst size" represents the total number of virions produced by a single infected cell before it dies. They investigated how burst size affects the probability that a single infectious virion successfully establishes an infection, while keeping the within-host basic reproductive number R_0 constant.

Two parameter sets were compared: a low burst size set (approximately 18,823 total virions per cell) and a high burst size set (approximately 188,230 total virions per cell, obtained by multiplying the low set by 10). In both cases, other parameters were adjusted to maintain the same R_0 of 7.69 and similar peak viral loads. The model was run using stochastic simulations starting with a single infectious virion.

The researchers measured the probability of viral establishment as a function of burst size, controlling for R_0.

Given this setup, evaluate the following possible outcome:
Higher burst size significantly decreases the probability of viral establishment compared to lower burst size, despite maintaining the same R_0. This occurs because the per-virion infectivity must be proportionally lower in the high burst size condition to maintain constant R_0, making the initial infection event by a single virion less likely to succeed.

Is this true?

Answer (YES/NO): YES